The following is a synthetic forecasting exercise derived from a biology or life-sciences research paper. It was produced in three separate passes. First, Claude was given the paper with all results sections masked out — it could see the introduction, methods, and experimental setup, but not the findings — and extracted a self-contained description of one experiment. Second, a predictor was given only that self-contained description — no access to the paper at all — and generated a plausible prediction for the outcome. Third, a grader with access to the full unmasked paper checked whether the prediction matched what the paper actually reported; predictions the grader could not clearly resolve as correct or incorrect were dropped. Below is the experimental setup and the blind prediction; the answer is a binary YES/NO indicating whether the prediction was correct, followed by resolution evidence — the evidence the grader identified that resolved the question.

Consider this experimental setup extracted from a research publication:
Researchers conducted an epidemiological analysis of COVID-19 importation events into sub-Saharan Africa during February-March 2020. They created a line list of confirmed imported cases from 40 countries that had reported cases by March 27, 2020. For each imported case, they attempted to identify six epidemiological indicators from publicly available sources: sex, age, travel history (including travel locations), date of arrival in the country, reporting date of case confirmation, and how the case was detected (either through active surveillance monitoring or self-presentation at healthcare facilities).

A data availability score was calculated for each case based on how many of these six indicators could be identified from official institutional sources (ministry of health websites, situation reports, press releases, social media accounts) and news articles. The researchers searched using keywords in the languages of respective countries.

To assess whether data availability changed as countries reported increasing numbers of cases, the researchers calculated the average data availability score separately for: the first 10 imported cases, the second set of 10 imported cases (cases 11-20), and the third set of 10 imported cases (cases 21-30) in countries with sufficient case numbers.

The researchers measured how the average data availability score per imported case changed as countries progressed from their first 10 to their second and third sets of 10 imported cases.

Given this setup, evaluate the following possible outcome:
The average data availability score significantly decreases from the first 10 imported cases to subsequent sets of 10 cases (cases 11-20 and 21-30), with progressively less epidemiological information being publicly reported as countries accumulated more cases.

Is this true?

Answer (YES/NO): YES